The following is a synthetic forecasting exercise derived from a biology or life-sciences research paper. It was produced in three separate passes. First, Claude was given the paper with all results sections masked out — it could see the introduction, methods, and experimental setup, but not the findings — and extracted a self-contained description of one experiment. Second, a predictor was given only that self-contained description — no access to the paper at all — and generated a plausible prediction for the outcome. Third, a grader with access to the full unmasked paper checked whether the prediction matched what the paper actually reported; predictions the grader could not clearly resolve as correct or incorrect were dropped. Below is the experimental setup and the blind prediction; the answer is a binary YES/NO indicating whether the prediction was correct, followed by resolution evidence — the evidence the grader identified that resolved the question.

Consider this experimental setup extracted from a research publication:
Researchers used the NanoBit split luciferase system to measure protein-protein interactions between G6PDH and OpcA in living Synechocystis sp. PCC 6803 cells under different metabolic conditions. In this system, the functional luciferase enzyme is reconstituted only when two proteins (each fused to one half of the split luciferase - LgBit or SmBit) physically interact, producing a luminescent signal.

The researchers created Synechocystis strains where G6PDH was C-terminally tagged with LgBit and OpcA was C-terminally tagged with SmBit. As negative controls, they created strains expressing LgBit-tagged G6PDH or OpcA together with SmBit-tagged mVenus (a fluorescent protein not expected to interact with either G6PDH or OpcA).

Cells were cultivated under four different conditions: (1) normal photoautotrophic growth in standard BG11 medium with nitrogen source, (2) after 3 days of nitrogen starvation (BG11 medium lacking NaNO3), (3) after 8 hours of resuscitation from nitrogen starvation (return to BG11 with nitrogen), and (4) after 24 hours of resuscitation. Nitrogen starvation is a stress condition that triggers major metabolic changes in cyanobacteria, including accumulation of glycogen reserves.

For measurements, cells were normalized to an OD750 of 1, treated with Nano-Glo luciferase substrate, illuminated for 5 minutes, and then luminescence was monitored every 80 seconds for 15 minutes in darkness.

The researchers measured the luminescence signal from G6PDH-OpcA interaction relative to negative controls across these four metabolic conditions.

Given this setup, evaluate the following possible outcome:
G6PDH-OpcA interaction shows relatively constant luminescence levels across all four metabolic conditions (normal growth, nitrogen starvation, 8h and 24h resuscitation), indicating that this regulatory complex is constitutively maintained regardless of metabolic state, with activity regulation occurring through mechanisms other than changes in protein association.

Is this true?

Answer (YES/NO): NO